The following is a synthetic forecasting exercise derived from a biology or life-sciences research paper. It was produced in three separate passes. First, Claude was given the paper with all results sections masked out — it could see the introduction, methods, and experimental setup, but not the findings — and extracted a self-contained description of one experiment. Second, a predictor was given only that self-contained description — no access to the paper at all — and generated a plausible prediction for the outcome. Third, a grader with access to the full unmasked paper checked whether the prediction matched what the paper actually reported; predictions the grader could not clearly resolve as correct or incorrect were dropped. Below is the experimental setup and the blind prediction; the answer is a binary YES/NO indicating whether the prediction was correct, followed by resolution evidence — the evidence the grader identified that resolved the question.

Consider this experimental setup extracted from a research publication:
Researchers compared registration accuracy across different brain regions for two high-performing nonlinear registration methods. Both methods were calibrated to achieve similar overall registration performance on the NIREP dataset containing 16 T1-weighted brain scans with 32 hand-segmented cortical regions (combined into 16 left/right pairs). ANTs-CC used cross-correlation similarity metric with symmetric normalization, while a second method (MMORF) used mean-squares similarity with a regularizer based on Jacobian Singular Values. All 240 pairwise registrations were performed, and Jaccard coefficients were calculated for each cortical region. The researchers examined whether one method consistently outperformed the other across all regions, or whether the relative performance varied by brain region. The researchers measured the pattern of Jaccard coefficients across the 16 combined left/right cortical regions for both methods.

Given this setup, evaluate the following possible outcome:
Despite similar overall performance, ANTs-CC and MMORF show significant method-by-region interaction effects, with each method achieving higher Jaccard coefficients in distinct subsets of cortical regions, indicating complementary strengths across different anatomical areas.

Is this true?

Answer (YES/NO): YES